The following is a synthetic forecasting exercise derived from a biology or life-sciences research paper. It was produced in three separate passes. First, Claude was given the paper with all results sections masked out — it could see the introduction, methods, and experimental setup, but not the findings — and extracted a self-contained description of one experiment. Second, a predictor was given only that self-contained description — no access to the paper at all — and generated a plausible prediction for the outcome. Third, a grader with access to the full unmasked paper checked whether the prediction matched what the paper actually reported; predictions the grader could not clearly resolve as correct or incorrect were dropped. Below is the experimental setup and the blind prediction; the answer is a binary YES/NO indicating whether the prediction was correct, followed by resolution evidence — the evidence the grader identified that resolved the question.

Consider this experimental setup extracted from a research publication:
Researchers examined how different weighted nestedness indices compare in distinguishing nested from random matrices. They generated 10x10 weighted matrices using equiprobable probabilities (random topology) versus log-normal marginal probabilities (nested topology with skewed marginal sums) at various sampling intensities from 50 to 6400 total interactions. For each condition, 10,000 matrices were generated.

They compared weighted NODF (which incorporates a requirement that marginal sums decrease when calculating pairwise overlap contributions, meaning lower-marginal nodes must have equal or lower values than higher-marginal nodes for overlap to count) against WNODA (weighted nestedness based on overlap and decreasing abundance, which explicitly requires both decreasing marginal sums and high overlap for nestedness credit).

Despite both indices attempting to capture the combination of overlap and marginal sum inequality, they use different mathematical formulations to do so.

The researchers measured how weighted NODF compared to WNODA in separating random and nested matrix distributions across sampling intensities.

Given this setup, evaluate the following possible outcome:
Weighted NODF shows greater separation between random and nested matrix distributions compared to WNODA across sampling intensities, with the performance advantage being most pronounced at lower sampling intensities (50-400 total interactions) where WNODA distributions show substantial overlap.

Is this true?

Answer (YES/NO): NO